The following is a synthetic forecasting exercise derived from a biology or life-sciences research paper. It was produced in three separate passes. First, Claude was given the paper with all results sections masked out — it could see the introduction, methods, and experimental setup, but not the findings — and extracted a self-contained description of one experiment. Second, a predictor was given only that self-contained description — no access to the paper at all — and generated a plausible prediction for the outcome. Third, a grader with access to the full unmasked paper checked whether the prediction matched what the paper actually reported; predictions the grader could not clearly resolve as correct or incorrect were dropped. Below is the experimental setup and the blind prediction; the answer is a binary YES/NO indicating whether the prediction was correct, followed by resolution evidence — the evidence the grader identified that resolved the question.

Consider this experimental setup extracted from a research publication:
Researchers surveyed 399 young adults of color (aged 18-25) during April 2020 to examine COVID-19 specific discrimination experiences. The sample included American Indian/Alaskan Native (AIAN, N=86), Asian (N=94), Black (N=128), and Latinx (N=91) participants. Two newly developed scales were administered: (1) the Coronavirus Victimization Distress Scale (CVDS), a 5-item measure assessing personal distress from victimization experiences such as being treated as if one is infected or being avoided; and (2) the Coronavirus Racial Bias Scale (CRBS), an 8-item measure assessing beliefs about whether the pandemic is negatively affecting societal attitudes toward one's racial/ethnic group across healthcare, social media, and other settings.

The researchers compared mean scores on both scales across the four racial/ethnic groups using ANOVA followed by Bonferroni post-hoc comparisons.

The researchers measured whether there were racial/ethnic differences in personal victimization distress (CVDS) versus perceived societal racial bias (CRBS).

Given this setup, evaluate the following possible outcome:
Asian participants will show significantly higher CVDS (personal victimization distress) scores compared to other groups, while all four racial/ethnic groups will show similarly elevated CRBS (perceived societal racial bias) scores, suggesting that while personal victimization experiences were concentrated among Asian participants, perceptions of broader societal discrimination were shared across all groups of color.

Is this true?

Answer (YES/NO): NO